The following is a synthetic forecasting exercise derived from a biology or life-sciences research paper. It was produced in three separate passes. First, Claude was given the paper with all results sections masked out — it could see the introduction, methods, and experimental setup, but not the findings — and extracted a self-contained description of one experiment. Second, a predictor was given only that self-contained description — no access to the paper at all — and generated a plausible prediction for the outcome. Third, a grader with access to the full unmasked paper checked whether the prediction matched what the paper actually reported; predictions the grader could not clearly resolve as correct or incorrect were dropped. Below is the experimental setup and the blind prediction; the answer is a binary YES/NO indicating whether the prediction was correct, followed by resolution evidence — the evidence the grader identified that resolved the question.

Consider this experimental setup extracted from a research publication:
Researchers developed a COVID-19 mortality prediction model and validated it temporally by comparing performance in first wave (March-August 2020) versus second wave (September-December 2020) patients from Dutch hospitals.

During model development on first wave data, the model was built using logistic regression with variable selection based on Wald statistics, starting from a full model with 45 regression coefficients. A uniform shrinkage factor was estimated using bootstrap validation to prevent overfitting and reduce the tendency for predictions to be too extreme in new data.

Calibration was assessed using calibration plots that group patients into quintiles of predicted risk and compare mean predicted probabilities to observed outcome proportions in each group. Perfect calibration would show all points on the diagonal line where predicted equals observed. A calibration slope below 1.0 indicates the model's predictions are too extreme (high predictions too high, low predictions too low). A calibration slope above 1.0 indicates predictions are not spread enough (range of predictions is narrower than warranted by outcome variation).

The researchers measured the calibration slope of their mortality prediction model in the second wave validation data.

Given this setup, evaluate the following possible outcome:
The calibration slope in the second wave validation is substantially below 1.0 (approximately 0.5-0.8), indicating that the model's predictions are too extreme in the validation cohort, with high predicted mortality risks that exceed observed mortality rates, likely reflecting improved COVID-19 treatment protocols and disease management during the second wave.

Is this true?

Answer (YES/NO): NO